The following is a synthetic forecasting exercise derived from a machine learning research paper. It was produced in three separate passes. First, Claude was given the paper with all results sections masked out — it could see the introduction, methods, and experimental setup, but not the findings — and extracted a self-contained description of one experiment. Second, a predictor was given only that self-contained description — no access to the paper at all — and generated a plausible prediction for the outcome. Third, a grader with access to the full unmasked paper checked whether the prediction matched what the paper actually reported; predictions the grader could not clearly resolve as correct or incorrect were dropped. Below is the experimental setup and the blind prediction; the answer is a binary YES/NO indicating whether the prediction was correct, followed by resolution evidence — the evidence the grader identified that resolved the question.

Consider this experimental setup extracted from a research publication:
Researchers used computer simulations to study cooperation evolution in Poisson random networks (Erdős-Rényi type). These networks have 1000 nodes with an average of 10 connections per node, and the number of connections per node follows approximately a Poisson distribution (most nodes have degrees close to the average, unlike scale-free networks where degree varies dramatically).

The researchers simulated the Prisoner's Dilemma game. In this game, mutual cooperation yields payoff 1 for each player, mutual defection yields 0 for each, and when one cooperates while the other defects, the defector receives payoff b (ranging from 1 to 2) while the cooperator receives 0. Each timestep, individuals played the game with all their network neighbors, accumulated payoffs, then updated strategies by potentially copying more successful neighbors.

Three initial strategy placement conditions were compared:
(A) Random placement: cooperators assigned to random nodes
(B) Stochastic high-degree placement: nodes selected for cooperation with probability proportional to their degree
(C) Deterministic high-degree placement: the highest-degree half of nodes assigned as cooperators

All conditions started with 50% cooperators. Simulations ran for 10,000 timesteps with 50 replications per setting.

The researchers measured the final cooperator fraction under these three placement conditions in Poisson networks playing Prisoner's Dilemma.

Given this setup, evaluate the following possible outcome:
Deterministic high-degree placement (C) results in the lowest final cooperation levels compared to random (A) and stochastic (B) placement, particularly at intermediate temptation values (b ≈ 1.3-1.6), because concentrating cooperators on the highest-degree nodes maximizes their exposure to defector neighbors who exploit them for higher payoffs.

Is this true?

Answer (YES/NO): NO